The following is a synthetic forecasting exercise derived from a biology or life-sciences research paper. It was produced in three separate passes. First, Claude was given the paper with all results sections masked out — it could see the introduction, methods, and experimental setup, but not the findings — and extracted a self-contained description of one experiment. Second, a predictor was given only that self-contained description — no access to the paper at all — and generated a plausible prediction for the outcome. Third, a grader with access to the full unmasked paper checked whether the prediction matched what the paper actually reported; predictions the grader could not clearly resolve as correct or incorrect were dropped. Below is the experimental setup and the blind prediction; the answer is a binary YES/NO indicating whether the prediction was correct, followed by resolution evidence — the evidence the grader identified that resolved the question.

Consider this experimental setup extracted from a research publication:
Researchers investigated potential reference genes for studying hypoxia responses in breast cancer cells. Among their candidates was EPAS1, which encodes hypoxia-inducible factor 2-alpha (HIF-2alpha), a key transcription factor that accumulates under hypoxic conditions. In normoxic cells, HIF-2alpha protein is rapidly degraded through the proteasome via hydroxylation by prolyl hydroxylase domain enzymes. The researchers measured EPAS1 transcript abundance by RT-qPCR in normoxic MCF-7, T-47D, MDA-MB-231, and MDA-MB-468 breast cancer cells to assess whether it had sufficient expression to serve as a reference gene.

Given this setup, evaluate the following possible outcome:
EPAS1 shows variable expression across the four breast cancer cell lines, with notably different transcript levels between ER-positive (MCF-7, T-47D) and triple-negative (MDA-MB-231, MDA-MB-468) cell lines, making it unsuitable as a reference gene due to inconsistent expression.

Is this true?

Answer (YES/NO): NO